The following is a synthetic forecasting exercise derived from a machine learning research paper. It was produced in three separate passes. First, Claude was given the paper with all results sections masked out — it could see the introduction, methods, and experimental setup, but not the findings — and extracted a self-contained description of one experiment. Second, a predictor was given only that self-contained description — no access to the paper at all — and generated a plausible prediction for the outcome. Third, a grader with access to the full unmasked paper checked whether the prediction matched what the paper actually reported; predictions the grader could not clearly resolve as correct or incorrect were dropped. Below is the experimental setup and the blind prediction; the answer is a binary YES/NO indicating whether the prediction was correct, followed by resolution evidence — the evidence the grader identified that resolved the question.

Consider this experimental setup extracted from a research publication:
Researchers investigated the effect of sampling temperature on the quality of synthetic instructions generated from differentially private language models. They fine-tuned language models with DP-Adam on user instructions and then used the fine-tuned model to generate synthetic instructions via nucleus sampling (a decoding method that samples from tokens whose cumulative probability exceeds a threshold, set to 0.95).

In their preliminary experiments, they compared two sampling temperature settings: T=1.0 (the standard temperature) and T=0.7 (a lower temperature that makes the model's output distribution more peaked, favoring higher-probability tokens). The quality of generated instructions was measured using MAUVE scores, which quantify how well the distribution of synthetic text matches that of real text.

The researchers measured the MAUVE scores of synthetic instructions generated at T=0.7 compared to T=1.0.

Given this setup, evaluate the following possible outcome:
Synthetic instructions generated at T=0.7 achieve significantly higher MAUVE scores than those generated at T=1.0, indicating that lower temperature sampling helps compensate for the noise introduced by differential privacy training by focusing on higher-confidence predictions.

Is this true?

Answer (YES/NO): NO